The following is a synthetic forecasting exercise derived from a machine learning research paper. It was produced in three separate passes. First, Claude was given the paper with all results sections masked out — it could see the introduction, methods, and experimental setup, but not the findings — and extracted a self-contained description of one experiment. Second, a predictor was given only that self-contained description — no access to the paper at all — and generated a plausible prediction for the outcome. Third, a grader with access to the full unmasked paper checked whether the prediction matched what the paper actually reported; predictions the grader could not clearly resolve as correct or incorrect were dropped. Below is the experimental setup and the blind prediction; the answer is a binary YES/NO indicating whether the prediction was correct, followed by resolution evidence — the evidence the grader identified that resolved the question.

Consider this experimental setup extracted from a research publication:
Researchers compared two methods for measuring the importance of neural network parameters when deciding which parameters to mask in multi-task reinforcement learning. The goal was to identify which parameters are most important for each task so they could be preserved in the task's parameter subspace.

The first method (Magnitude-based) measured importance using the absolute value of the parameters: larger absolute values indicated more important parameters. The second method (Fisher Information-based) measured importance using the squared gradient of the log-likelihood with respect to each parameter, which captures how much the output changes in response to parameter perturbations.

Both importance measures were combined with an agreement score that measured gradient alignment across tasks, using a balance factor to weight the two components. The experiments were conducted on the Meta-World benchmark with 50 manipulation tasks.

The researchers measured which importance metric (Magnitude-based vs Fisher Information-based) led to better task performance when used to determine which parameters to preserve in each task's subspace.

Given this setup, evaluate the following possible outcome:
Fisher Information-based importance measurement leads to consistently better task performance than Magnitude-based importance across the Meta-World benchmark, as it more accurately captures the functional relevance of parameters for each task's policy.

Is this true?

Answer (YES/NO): NO